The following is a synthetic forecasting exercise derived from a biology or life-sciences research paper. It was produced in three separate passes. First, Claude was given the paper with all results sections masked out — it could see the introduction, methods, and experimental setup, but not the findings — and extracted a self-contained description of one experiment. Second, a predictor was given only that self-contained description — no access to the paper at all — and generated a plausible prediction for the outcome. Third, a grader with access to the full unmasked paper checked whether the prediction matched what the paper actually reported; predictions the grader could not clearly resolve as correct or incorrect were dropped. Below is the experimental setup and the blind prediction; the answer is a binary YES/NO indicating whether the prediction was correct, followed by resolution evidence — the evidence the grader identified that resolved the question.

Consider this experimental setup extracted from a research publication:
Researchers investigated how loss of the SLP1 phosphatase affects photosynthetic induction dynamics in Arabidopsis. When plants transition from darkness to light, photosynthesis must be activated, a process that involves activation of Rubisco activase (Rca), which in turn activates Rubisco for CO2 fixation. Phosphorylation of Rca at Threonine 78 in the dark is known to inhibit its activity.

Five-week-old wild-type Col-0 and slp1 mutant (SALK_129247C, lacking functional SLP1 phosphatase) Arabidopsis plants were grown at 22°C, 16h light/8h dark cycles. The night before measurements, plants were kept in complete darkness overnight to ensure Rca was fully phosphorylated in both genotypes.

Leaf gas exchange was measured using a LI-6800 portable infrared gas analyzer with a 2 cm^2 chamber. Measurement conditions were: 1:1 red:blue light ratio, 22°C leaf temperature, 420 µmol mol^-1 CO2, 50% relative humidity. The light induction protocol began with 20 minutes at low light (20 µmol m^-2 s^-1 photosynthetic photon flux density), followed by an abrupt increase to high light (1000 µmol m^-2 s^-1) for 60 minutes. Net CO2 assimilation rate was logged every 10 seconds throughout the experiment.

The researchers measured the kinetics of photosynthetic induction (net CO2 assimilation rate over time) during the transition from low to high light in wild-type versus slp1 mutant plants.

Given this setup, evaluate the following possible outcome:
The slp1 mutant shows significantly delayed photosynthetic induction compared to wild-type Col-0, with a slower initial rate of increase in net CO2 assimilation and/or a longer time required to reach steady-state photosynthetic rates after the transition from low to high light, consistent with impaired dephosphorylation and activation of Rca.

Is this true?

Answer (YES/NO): NO